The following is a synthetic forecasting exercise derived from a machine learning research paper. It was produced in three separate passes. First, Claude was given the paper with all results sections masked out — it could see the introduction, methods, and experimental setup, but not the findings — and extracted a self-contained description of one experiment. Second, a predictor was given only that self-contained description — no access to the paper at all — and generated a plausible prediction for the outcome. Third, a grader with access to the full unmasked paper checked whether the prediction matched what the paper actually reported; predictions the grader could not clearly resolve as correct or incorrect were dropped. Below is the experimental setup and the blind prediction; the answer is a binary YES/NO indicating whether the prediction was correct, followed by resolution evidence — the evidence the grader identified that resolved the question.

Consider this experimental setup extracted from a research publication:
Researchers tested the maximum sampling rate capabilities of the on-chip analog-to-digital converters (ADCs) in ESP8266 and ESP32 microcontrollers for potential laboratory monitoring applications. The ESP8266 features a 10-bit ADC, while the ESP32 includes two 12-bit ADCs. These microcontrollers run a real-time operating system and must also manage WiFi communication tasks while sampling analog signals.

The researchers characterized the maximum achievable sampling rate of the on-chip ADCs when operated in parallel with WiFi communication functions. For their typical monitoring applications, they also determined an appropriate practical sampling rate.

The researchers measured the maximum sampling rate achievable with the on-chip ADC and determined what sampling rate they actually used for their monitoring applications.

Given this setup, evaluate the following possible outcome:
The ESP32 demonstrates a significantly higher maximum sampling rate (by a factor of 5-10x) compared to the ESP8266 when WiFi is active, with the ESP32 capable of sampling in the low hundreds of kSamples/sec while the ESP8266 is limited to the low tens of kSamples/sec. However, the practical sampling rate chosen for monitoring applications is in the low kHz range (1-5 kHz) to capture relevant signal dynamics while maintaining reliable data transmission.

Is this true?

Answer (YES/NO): NO